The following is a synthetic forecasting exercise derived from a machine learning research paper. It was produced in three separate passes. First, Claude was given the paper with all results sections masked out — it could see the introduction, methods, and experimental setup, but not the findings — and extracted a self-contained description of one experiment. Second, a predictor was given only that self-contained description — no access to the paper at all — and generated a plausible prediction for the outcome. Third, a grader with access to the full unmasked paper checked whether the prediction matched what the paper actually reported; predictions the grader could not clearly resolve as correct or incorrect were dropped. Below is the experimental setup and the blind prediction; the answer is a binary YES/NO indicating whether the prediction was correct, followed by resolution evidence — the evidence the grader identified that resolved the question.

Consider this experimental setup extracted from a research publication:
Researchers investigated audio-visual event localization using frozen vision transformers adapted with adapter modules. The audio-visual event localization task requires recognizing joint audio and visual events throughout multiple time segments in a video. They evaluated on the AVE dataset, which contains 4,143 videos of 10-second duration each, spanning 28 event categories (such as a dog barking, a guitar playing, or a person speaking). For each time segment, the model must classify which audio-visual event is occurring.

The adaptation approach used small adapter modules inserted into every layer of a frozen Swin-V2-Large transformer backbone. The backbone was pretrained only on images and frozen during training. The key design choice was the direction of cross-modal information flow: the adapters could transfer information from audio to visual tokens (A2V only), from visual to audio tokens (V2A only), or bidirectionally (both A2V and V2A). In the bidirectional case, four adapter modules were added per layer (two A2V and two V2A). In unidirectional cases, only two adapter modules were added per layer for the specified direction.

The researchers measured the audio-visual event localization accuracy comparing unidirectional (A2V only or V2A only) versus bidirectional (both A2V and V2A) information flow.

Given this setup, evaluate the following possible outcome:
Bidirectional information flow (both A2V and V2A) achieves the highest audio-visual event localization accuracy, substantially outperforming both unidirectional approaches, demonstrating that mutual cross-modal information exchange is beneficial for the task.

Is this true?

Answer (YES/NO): YES